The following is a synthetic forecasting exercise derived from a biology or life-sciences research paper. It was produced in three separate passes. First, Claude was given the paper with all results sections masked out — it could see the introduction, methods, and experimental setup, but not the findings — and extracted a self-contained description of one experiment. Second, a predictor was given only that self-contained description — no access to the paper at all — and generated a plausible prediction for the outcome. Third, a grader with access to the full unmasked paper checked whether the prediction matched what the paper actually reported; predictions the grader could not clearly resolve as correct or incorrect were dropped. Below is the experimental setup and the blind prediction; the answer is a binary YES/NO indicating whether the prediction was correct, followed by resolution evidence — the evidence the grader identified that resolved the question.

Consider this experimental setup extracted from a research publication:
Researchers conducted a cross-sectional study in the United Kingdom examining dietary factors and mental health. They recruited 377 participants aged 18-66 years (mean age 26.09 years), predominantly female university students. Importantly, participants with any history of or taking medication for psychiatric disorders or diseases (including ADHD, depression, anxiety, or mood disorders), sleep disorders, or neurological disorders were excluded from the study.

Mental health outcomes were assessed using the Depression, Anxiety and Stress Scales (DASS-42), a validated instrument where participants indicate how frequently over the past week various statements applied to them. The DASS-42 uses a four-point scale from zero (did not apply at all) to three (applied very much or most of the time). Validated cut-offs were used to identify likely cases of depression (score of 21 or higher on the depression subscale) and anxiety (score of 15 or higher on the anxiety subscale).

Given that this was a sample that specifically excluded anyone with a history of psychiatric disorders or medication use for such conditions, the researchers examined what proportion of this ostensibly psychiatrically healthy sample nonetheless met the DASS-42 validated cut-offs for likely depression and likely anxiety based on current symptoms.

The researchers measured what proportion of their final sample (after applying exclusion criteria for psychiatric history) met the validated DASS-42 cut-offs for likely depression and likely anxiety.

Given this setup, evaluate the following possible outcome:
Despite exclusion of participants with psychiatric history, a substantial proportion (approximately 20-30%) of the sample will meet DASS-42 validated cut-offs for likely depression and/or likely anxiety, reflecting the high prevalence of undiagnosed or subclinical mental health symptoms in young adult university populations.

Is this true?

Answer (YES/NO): NO